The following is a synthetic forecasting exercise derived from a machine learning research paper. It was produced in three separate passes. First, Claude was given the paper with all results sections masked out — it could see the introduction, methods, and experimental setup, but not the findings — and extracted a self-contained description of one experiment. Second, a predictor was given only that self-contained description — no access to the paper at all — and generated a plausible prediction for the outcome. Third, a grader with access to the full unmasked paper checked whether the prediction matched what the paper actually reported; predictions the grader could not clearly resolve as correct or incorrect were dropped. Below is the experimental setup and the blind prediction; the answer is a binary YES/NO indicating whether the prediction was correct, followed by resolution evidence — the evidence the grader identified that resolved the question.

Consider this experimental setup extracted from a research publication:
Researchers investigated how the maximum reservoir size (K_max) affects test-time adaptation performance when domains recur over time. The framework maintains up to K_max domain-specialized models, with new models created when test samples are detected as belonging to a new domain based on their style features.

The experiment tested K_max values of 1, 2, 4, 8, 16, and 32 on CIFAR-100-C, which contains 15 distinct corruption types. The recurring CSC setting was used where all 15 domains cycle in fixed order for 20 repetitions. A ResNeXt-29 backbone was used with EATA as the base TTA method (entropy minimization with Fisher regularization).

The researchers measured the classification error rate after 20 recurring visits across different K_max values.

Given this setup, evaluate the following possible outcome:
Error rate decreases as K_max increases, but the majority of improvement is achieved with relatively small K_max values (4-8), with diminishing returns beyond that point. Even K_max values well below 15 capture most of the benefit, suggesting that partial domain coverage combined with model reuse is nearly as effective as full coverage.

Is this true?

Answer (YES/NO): NO